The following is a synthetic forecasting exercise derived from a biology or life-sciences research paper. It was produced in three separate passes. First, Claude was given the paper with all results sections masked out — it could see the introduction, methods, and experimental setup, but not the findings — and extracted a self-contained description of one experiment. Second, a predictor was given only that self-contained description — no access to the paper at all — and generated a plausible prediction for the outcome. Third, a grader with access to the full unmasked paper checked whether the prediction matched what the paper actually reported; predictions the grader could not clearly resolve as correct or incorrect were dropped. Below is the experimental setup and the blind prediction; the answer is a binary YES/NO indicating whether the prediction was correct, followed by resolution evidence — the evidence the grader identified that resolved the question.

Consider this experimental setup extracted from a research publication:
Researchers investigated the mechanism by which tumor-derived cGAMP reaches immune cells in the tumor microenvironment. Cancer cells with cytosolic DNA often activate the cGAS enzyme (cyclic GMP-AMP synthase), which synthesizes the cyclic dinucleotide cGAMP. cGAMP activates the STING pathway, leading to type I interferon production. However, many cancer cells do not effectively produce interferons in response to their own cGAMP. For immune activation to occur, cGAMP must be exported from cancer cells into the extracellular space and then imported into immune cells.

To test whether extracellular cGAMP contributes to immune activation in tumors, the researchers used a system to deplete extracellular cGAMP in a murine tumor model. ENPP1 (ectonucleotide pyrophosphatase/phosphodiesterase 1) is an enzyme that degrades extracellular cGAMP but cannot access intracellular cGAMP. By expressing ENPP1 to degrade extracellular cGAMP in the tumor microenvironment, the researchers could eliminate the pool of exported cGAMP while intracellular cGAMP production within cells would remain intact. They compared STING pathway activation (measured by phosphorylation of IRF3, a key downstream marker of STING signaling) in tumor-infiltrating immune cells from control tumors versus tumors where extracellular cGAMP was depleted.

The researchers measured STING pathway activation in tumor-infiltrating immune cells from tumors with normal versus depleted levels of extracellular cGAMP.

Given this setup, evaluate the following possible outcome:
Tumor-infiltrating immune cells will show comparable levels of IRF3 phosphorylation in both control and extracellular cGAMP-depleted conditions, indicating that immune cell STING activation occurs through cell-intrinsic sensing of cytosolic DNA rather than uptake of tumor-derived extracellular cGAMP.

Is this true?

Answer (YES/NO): NO